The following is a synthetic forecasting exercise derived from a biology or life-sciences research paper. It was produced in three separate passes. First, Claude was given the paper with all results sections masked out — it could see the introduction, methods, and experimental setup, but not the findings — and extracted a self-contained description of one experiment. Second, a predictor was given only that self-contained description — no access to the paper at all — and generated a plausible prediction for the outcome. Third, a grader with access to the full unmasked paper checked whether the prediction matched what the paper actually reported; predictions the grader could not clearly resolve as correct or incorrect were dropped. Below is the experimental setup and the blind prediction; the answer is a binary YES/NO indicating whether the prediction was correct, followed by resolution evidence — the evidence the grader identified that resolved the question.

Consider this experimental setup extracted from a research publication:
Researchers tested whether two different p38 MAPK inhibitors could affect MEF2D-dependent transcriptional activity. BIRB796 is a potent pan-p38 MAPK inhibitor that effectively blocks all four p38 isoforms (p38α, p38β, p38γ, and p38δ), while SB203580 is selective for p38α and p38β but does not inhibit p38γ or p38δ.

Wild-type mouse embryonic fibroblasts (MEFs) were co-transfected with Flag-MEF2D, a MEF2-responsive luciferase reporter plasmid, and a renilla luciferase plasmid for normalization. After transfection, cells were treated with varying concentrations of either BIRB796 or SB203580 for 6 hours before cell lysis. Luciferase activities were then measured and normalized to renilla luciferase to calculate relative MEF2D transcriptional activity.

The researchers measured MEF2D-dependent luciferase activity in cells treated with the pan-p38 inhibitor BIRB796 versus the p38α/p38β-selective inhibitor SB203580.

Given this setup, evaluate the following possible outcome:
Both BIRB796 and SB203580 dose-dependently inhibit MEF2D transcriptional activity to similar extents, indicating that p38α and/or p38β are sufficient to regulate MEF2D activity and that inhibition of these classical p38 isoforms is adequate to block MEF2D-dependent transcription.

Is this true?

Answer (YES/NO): NO